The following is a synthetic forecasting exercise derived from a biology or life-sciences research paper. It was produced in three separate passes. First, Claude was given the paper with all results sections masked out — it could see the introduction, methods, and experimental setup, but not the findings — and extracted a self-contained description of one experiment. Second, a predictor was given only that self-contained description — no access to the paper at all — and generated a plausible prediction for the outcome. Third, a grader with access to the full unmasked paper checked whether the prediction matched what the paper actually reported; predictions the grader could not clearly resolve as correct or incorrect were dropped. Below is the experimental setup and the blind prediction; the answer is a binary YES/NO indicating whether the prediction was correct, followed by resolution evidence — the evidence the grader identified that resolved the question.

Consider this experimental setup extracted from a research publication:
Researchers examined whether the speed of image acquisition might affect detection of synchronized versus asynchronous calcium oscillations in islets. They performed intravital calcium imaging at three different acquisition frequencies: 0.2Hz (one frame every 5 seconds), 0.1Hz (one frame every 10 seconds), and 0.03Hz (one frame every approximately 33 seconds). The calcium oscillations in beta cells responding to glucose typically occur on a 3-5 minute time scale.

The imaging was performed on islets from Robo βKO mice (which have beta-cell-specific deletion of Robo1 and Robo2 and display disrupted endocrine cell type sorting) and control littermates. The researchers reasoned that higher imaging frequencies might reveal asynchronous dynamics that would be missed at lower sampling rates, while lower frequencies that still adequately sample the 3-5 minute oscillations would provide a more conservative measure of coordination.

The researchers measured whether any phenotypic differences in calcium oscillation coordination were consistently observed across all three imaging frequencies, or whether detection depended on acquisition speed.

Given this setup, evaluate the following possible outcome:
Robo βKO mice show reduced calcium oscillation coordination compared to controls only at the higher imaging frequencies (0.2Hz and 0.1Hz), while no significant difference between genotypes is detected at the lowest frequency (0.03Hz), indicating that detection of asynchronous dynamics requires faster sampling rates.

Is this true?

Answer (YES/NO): NO